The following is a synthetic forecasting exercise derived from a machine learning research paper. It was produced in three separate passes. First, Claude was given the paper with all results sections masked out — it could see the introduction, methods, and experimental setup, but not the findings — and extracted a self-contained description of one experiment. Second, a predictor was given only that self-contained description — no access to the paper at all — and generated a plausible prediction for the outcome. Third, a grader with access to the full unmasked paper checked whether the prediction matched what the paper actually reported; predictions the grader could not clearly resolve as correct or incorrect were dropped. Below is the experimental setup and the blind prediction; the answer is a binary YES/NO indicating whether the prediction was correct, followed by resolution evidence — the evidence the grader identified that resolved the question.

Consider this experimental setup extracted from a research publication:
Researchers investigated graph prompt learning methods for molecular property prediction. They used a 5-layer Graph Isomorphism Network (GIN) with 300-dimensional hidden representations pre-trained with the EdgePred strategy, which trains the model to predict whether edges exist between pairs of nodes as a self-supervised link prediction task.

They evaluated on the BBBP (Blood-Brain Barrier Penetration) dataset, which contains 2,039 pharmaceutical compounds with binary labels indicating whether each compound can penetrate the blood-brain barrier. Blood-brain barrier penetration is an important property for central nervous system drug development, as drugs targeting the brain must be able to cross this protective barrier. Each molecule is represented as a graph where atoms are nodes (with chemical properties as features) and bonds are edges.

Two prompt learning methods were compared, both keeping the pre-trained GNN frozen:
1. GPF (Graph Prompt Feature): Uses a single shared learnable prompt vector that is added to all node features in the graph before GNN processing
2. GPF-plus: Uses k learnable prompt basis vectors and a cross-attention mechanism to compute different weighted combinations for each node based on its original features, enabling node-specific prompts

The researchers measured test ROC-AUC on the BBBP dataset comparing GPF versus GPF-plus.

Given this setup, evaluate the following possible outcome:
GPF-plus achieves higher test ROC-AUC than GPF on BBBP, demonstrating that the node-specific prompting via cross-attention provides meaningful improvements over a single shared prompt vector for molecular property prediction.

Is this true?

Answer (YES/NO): NO